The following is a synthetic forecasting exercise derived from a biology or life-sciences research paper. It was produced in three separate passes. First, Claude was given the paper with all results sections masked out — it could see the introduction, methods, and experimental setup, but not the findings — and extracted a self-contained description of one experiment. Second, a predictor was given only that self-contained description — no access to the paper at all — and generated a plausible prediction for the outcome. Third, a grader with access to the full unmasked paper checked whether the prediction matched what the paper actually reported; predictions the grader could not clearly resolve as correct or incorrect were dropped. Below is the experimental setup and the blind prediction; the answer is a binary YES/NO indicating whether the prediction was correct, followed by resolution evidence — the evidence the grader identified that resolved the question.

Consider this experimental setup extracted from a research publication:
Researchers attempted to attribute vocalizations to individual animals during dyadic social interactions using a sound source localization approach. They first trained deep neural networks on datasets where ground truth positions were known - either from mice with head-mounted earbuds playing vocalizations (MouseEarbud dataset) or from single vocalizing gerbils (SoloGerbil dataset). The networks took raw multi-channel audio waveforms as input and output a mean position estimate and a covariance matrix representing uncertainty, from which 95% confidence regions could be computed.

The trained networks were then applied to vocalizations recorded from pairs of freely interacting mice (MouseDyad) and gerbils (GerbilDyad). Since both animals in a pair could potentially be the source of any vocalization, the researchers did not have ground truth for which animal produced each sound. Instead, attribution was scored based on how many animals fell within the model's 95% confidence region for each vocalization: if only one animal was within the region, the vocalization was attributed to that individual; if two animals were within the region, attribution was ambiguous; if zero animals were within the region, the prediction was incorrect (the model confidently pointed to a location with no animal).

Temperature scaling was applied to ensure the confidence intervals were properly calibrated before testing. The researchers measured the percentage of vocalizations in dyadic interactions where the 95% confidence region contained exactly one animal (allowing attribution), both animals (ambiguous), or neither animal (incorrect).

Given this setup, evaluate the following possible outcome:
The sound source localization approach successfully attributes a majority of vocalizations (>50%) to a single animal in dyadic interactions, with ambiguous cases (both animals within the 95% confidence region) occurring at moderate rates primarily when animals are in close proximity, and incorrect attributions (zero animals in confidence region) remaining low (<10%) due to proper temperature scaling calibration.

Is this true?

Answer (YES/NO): NO